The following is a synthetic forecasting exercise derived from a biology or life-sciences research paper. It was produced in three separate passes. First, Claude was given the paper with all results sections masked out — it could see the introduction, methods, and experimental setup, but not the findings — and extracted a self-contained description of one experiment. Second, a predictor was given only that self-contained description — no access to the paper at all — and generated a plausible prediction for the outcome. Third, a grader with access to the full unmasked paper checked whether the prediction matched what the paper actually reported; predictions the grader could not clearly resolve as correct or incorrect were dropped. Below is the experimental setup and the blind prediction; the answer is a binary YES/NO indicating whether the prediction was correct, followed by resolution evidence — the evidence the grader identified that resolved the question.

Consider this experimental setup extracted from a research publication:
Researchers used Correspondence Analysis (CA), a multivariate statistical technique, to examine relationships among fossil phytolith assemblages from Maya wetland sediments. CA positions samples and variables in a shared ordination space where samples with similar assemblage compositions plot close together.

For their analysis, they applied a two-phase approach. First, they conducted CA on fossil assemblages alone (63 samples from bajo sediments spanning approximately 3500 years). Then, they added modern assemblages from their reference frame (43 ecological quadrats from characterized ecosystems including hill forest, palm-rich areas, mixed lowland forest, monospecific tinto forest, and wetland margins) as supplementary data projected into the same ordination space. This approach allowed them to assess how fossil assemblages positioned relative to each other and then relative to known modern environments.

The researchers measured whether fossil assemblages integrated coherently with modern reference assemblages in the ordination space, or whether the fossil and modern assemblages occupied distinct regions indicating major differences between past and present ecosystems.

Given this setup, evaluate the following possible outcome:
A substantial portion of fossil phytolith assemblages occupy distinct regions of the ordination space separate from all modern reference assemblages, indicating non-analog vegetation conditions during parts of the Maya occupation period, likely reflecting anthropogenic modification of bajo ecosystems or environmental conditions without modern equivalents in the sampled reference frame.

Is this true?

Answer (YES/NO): YES